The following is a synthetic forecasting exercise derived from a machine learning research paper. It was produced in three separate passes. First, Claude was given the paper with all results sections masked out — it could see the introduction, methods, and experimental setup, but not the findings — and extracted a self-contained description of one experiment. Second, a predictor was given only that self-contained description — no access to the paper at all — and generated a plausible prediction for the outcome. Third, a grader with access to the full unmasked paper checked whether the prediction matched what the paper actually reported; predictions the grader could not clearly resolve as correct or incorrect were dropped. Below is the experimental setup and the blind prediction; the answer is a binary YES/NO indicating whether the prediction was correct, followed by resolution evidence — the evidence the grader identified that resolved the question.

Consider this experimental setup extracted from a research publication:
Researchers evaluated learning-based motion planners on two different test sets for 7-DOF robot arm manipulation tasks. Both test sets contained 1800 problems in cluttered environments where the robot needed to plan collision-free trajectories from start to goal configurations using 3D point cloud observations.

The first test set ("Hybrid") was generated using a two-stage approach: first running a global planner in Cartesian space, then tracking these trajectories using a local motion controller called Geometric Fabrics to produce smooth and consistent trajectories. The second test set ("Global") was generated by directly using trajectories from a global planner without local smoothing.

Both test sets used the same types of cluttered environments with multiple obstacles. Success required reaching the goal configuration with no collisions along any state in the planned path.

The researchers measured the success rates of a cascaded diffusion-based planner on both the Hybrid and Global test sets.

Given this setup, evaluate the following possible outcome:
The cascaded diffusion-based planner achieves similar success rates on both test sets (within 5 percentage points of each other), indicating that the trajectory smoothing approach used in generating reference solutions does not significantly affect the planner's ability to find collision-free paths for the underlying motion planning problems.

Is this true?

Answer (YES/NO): NO